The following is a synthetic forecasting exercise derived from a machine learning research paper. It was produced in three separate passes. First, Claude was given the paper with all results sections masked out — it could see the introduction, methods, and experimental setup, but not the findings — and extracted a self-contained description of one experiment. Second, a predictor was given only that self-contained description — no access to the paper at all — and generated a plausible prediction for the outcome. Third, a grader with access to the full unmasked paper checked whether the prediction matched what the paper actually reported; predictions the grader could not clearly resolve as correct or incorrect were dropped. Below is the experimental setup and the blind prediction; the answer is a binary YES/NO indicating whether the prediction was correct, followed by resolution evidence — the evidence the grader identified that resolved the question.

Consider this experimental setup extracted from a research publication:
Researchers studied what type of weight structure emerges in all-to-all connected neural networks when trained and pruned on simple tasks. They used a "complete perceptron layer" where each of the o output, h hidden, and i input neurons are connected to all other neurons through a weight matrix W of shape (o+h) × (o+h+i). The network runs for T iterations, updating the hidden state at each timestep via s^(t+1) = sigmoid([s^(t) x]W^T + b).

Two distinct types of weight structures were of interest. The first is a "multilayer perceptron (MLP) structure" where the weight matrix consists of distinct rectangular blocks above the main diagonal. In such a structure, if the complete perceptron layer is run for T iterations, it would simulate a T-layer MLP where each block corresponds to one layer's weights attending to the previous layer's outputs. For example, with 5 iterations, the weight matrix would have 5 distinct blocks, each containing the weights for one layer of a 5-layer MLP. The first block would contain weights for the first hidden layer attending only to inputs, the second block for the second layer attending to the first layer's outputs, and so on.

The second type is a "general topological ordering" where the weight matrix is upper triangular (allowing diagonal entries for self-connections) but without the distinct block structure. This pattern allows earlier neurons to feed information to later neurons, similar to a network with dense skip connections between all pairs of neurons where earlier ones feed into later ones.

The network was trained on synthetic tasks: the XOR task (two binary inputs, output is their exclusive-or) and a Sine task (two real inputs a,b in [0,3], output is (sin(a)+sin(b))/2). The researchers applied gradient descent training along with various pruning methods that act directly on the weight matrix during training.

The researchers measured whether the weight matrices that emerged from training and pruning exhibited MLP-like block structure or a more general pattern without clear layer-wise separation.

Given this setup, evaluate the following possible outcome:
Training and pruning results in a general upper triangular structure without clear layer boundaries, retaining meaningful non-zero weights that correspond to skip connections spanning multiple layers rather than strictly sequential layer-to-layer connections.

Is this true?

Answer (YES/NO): YES